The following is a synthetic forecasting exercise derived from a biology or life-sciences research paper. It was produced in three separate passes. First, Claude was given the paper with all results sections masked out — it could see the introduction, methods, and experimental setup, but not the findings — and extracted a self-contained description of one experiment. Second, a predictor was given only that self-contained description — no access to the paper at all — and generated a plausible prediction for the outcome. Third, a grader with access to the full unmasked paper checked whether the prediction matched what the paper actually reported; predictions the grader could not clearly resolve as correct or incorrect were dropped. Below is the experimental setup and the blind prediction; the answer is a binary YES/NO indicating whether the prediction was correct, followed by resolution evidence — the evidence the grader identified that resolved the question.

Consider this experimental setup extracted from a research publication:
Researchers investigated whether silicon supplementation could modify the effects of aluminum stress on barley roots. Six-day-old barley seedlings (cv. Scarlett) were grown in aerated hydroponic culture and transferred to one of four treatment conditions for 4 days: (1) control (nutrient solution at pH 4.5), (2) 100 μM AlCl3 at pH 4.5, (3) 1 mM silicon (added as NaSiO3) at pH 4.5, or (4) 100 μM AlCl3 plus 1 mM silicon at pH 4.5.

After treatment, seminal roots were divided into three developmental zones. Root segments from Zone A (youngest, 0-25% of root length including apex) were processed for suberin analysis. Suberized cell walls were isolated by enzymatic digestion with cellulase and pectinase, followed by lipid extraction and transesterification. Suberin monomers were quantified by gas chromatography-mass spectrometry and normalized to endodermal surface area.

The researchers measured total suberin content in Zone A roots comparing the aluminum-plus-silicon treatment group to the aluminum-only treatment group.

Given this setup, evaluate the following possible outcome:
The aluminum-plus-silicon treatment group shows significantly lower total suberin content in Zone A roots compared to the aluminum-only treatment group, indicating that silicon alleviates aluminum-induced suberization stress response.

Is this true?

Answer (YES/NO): YES